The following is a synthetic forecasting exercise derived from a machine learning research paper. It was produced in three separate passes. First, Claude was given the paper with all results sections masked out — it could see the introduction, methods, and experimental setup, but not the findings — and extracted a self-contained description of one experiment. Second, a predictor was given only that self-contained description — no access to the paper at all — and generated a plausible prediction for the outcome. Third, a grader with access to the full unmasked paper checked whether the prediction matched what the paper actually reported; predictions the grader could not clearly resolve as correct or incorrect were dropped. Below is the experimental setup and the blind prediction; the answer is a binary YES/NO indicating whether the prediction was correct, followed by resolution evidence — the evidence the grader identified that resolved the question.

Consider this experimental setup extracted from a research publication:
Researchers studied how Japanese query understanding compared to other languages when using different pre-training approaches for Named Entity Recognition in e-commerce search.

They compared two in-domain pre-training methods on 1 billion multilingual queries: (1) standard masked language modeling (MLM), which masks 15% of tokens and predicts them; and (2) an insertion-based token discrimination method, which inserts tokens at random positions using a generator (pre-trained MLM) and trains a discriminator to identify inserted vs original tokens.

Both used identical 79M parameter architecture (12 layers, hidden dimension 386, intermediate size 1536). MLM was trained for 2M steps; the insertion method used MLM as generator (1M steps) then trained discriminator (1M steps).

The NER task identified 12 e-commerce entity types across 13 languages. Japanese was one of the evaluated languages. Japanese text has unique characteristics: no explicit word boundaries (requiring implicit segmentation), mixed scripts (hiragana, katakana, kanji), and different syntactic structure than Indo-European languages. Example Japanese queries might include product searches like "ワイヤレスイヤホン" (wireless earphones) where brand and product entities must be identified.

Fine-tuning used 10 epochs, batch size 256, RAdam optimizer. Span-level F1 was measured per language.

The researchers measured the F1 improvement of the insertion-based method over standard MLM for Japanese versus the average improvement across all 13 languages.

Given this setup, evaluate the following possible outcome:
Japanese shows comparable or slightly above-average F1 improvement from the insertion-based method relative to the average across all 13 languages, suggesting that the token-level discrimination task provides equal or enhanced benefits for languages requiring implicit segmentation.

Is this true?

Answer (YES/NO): NO